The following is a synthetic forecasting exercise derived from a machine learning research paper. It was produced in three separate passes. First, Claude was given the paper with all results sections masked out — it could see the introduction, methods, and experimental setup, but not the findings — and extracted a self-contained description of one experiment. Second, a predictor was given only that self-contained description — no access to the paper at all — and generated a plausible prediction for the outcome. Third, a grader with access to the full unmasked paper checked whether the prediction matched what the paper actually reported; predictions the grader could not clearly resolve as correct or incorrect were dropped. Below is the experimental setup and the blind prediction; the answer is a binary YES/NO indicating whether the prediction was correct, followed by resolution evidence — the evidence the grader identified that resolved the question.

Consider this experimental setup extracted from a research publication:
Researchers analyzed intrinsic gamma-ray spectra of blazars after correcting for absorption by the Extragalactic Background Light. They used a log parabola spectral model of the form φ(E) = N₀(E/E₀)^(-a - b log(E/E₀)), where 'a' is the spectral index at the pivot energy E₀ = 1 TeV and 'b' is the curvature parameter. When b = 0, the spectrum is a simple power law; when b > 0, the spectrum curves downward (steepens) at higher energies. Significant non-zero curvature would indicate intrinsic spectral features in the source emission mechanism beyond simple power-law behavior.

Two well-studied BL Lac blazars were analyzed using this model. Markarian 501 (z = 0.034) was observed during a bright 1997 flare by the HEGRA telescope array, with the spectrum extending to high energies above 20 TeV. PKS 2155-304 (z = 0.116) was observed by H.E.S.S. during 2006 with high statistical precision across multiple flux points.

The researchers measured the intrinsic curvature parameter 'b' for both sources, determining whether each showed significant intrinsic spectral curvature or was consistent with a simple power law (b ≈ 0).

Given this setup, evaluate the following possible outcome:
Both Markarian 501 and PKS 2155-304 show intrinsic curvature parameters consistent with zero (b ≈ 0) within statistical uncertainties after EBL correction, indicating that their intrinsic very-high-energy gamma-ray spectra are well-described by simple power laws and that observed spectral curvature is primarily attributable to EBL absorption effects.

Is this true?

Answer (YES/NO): NO